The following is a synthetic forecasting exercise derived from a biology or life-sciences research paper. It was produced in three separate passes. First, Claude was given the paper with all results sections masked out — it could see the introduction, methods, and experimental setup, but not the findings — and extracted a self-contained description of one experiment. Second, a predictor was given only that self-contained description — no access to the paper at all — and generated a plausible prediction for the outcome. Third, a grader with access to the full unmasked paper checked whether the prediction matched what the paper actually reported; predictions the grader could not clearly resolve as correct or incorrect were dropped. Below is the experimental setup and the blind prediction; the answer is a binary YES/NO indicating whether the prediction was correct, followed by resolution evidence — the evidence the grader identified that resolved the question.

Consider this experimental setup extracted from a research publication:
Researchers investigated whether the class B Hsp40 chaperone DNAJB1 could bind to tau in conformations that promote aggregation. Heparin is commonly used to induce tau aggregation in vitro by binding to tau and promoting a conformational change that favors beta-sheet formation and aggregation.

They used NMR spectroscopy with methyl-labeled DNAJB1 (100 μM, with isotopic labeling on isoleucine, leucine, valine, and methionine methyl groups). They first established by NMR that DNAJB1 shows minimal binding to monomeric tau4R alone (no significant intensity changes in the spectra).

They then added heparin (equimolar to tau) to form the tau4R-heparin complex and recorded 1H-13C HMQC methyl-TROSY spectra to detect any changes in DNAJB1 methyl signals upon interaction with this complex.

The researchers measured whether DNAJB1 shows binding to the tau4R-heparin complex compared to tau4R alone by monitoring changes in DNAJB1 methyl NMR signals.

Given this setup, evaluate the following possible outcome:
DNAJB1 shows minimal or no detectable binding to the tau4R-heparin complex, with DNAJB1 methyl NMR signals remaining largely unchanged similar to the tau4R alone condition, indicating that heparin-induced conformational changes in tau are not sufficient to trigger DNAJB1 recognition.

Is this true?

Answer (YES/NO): NO